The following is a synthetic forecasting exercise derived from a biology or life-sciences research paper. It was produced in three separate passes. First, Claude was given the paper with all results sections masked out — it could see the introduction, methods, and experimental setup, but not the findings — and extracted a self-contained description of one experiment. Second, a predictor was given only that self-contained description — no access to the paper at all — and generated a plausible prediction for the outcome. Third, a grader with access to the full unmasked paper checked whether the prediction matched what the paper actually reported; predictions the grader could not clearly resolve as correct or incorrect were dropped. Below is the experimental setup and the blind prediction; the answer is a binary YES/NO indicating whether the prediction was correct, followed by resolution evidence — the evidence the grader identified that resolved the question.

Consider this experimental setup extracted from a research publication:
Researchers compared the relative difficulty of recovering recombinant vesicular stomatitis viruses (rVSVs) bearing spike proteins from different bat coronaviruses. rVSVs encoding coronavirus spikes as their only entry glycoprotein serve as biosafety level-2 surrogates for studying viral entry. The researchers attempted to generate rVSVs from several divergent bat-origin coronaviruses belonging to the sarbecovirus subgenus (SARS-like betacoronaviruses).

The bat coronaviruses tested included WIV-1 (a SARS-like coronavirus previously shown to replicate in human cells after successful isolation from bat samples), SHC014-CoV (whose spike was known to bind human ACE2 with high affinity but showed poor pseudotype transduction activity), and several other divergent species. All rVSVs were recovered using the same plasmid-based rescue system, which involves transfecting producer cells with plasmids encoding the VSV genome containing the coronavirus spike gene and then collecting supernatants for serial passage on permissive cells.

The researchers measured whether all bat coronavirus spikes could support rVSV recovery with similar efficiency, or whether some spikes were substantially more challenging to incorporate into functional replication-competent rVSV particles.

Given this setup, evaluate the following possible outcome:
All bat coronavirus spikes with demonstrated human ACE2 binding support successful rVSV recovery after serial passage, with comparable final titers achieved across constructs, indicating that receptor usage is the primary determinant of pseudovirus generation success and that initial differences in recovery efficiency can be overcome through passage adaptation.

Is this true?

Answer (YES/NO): NO